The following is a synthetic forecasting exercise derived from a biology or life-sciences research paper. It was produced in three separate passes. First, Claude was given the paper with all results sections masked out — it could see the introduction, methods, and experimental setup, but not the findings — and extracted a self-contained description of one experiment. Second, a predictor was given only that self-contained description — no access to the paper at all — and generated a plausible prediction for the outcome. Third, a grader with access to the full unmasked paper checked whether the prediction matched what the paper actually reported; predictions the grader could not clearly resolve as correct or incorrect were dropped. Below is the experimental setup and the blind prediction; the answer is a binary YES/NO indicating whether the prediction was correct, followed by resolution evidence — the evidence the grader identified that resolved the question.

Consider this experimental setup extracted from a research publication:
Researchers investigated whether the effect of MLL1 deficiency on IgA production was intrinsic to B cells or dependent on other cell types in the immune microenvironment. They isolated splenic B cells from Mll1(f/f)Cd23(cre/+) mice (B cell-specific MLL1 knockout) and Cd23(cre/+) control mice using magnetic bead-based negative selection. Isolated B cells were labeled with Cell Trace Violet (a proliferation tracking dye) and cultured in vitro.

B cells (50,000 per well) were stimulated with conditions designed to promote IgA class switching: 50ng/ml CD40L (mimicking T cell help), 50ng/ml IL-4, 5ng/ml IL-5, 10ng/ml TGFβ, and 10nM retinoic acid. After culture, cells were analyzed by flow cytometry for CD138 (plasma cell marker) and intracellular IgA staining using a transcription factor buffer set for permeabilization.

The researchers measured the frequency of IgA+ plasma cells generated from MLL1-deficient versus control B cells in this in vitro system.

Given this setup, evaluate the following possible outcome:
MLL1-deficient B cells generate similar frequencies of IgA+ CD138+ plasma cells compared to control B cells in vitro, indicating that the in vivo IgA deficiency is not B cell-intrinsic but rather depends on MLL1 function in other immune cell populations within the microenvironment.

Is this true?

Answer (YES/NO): NO